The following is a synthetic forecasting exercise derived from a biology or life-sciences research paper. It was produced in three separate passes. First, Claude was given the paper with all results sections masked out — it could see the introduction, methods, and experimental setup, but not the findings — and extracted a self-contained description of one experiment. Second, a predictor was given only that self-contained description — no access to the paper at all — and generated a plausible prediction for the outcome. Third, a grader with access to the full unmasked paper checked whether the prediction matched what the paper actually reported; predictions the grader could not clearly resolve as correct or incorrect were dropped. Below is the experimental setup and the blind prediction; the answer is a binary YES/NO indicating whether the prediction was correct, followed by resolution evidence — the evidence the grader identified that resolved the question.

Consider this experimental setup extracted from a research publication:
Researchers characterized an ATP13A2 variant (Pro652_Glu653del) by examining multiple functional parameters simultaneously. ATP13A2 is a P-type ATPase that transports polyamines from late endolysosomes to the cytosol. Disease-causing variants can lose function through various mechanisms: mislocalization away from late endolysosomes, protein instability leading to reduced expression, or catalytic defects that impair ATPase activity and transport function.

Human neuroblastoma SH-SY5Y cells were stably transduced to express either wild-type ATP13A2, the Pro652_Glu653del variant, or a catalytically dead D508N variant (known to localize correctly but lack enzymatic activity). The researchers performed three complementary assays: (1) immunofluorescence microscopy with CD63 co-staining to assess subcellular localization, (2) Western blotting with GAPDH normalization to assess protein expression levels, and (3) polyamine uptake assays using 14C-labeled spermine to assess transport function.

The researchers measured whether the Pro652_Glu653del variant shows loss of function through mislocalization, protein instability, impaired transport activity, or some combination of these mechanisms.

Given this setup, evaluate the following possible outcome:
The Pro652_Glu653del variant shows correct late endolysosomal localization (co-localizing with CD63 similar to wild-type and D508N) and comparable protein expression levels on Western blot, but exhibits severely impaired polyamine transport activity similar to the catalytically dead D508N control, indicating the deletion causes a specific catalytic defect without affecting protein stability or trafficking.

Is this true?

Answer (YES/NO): NO